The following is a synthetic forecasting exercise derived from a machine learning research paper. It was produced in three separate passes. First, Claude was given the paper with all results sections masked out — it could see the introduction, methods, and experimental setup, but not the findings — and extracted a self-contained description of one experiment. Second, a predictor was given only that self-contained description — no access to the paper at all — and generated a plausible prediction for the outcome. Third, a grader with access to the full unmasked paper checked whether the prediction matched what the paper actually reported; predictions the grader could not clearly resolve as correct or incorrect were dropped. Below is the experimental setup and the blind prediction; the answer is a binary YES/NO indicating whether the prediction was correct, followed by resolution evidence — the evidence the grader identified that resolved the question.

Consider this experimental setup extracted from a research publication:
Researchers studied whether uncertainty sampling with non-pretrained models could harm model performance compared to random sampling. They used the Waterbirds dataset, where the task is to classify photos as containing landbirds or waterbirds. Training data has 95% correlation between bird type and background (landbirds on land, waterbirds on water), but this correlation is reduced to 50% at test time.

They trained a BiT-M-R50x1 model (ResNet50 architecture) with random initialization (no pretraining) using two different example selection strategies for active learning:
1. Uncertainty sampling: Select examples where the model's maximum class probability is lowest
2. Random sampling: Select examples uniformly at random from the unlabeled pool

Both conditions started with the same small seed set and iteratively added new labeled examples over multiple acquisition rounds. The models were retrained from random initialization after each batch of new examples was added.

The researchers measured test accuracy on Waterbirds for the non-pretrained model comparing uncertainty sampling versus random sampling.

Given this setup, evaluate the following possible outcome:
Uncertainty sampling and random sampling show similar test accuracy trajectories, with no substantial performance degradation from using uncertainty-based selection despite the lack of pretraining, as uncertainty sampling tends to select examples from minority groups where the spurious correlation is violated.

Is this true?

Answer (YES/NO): NO